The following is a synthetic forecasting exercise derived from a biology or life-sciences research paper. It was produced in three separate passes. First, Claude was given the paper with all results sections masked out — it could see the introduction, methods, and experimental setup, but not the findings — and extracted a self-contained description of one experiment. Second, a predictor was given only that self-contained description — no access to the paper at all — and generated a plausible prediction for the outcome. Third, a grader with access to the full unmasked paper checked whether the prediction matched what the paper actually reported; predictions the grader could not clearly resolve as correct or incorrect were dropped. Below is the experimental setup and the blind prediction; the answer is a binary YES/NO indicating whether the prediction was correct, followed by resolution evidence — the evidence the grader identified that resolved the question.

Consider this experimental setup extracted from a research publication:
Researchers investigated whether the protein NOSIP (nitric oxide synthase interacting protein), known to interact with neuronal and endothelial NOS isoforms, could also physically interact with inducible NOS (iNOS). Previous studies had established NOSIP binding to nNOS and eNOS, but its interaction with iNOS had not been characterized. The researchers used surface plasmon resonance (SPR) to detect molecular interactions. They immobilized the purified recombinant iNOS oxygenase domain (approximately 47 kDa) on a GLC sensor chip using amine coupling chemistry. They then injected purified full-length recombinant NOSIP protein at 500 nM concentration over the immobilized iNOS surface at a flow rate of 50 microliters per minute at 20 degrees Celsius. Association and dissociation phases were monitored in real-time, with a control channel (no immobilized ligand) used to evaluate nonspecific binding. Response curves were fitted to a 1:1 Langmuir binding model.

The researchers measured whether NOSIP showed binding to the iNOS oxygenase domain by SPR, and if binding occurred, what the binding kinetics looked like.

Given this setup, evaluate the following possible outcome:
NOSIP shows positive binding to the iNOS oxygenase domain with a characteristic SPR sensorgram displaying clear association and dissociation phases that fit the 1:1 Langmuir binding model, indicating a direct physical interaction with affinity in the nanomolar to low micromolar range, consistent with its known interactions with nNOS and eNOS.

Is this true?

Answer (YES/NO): YES